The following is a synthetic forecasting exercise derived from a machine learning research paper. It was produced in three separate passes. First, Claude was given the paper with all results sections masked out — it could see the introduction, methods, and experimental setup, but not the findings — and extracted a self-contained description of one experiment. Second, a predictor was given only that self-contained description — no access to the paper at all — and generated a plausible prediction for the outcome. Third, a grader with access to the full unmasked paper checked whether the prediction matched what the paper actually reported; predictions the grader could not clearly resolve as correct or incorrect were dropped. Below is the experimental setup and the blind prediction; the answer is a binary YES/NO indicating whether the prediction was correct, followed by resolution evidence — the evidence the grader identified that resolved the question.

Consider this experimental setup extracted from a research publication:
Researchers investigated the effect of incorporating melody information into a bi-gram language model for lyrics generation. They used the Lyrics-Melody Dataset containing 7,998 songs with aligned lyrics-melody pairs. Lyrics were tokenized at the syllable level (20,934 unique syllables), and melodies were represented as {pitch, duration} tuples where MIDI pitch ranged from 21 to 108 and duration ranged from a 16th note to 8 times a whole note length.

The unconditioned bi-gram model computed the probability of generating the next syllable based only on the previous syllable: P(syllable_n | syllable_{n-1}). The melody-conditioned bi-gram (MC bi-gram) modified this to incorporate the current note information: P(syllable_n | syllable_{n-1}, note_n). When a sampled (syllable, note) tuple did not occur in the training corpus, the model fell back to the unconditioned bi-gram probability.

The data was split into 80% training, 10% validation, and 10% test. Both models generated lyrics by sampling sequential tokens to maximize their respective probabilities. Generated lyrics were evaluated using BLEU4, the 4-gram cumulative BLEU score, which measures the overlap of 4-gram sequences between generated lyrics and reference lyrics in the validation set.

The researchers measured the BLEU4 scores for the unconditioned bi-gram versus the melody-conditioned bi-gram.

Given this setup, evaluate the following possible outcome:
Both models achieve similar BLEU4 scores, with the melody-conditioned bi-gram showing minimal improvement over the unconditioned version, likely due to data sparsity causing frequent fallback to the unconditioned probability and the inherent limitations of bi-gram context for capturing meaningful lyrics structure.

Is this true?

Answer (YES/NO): NO